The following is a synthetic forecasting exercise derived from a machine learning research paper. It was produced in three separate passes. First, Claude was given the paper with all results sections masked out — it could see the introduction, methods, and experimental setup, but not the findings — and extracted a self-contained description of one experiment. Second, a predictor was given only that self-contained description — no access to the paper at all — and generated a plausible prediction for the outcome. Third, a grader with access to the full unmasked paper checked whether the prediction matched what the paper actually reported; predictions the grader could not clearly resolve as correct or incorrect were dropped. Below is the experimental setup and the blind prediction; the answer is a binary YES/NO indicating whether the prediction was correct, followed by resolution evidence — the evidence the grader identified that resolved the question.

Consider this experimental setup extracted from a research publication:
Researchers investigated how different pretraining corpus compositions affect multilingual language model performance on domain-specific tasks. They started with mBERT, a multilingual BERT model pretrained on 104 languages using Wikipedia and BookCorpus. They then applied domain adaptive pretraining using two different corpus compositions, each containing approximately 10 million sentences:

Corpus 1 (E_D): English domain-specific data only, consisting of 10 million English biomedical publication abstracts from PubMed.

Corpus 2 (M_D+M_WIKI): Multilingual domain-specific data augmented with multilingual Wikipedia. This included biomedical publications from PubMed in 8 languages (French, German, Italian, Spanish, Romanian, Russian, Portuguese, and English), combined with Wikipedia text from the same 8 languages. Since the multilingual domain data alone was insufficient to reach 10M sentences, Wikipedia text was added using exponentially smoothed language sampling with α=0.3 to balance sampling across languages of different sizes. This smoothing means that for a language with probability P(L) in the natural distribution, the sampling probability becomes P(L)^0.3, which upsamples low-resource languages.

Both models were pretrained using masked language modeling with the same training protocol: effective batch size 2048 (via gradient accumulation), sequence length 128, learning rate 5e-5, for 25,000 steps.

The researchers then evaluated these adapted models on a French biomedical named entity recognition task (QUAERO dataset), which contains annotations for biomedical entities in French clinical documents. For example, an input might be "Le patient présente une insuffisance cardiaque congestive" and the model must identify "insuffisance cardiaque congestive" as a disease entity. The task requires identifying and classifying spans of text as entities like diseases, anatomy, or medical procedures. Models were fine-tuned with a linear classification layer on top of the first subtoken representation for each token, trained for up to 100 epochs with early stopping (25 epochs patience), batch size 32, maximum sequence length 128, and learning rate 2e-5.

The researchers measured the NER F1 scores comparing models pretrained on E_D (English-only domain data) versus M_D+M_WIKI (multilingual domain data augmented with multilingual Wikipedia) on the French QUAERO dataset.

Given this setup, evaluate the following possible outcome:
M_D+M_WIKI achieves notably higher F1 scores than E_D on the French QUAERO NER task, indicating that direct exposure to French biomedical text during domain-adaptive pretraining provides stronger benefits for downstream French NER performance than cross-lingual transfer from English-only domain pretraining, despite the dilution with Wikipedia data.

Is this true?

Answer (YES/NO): YES